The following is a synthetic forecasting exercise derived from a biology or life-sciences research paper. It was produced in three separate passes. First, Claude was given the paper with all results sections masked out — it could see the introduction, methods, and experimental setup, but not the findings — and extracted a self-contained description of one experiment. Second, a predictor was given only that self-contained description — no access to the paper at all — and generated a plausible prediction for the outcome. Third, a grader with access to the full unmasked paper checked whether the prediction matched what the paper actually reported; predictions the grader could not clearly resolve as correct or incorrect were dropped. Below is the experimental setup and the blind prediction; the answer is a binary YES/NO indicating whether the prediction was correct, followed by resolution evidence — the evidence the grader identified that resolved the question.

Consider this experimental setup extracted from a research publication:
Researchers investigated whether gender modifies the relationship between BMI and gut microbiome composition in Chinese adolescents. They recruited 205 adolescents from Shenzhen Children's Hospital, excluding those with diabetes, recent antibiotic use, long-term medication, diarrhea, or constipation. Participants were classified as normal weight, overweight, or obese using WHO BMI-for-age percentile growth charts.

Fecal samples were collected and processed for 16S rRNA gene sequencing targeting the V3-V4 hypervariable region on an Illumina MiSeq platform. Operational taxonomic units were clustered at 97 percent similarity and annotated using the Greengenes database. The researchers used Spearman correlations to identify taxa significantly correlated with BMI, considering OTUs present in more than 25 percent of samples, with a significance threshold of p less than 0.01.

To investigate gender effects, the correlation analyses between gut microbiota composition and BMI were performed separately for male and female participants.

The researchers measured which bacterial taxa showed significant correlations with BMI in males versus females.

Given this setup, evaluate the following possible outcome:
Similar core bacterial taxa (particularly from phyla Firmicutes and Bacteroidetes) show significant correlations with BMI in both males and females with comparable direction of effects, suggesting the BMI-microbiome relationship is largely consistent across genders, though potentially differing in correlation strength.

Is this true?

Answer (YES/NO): NO